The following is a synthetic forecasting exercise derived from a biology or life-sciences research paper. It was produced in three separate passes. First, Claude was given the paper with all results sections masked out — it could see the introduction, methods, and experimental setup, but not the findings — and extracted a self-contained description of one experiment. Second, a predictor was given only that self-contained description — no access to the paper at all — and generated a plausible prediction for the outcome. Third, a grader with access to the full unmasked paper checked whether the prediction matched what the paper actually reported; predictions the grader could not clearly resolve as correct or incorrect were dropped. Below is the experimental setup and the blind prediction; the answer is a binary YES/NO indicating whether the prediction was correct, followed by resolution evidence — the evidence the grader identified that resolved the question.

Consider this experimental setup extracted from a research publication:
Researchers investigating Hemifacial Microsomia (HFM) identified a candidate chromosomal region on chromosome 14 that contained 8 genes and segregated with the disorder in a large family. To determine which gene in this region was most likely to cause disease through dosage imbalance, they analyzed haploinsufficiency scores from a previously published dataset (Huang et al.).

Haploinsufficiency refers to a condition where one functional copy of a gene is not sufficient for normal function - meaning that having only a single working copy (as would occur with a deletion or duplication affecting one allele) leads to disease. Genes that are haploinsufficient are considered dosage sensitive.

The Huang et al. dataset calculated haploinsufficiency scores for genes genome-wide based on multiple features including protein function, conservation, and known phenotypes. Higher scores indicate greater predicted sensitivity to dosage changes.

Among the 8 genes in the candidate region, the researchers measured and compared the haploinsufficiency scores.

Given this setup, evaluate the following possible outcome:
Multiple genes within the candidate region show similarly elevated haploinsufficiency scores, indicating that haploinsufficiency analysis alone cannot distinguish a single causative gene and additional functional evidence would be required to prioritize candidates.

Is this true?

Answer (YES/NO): NO